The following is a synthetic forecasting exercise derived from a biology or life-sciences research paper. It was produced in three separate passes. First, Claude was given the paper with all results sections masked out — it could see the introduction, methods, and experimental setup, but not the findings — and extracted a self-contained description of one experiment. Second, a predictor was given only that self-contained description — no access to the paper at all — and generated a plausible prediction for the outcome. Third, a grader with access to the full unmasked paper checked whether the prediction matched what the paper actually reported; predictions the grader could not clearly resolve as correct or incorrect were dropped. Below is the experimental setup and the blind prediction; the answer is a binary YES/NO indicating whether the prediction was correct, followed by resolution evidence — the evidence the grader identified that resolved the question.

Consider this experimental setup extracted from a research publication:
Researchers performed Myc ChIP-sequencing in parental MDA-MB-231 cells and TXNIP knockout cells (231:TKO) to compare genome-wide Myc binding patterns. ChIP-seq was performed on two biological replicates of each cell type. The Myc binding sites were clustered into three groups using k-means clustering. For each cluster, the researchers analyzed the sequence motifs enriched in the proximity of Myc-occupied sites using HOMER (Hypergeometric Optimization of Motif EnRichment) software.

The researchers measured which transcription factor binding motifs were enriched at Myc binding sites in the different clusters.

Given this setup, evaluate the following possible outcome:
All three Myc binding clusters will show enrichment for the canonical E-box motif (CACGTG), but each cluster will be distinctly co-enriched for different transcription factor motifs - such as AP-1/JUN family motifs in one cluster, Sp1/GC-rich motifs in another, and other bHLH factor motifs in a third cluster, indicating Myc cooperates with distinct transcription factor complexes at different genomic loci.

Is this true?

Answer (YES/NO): NO